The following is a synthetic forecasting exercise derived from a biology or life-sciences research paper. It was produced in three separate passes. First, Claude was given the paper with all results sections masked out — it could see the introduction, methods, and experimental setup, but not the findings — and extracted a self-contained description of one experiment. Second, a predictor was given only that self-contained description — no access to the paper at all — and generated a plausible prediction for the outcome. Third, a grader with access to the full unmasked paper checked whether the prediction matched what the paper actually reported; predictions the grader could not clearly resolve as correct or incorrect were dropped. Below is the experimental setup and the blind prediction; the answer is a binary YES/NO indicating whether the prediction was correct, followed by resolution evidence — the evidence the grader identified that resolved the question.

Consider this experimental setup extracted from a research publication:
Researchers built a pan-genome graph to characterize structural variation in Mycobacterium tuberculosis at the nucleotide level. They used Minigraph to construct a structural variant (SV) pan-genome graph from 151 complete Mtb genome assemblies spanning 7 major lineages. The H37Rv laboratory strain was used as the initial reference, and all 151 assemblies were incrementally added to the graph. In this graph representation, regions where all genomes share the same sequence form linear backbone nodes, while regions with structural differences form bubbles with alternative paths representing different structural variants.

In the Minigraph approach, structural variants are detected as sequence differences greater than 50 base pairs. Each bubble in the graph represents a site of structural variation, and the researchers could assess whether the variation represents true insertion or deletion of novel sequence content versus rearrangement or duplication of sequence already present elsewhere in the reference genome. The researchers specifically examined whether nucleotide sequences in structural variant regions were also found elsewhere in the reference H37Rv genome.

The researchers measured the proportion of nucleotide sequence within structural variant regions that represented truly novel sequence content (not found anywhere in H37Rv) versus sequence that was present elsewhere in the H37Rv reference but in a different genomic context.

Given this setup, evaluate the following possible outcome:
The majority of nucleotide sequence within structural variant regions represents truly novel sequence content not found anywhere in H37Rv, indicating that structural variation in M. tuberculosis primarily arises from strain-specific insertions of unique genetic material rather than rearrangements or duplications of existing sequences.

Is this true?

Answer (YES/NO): NO